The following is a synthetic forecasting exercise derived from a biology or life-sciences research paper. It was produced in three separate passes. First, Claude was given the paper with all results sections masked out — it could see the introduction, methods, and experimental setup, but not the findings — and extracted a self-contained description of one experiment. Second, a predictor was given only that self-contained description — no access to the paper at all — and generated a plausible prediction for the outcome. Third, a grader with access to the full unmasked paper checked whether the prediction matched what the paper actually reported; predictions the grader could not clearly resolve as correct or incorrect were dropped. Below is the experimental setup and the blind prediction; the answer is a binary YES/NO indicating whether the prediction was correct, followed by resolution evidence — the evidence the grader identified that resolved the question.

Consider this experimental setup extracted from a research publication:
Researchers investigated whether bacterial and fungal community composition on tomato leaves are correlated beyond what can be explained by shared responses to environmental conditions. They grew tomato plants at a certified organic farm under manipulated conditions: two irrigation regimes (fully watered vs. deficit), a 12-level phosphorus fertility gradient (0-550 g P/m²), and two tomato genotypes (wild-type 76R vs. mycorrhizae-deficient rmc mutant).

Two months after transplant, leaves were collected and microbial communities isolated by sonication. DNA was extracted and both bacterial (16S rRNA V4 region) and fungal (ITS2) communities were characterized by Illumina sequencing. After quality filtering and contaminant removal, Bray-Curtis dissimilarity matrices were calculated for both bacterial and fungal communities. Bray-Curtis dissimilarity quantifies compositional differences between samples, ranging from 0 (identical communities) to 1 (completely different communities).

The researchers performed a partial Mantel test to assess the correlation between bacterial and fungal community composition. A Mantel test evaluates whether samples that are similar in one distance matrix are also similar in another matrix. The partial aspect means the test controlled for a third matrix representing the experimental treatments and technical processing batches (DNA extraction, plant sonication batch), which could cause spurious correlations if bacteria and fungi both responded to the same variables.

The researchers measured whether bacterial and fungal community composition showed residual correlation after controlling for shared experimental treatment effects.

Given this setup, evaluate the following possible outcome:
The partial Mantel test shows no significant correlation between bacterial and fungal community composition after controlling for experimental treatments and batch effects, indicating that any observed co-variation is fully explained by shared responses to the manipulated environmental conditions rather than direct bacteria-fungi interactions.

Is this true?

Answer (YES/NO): NO